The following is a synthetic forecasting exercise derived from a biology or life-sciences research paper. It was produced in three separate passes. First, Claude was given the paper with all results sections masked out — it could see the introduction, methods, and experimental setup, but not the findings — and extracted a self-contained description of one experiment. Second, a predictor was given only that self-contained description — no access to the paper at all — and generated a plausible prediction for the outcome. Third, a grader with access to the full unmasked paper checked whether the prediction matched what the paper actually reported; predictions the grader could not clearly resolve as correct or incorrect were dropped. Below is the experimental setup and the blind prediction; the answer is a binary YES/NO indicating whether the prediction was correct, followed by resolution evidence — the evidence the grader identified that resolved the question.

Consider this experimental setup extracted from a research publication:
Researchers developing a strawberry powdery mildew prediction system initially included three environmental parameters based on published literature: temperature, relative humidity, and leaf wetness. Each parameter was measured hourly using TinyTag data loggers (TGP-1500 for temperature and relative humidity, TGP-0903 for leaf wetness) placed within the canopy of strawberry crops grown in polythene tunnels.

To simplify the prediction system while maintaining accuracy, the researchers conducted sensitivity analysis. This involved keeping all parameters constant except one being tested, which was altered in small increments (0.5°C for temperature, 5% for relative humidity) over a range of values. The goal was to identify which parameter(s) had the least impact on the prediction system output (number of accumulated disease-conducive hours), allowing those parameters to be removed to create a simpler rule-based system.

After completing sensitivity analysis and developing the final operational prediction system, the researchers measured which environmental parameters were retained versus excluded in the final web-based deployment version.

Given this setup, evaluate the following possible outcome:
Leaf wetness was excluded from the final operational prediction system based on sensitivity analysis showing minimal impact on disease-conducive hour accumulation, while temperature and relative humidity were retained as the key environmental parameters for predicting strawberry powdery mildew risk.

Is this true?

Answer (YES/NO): YES